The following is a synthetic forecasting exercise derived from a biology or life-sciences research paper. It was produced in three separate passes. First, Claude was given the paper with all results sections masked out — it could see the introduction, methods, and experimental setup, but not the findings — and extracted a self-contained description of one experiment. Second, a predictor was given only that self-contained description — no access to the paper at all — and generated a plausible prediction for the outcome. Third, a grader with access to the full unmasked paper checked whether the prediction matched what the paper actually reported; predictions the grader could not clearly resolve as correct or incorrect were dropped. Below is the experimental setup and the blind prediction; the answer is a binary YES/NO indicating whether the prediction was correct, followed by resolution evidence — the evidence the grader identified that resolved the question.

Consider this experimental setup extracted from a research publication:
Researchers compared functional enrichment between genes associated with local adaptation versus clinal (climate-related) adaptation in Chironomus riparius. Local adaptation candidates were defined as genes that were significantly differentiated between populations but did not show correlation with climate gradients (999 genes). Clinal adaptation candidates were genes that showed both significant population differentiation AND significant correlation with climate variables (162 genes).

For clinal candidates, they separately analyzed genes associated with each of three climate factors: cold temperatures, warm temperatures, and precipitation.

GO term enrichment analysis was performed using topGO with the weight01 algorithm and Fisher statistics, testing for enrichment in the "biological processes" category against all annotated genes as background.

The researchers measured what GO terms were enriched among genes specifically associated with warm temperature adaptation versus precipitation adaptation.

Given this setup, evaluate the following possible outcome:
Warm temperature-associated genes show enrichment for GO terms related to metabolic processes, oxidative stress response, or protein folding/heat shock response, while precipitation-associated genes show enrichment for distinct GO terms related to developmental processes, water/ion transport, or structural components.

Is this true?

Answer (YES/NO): NO